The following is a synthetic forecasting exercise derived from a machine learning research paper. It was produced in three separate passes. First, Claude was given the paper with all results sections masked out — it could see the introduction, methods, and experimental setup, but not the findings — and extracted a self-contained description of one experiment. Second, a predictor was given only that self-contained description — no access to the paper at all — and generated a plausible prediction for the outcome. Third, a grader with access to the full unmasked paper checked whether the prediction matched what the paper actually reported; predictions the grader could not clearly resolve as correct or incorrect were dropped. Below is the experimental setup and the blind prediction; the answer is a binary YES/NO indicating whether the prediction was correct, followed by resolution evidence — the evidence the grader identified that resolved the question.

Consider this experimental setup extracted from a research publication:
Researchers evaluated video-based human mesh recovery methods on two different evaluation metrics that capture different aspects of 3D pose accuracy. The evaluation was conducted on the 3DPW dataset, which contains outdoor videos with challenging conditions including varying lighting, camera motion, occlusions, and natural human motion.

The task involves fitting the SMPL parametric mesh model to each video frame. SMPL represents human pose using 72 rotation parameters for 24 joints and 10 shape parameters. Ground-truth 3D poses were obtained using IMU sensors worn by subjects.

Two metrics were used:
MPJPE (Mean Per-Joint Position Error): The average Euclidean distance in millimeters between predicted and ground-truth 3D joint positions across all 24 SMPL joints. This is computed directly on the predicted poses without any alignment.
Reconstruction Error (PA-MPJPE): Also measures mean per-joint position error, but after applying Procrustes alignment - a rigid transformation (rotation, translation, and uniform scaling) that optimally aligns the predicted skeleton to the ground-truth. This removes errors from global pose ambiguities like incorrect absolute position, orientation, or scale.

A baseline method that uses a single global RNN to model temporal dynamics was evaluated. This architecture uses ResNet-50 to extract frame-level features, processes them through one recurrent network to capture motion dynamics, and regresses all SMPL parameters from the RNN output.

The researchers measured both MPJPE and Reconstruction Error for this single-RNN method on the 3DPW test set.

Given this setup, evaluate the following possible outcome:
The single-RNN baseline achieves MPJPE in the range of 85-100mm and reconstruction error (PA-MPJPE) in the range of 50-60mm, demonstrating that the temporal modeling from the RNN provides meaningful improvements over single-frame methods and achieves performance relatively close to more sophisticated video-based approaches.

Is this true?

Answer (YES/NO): YES